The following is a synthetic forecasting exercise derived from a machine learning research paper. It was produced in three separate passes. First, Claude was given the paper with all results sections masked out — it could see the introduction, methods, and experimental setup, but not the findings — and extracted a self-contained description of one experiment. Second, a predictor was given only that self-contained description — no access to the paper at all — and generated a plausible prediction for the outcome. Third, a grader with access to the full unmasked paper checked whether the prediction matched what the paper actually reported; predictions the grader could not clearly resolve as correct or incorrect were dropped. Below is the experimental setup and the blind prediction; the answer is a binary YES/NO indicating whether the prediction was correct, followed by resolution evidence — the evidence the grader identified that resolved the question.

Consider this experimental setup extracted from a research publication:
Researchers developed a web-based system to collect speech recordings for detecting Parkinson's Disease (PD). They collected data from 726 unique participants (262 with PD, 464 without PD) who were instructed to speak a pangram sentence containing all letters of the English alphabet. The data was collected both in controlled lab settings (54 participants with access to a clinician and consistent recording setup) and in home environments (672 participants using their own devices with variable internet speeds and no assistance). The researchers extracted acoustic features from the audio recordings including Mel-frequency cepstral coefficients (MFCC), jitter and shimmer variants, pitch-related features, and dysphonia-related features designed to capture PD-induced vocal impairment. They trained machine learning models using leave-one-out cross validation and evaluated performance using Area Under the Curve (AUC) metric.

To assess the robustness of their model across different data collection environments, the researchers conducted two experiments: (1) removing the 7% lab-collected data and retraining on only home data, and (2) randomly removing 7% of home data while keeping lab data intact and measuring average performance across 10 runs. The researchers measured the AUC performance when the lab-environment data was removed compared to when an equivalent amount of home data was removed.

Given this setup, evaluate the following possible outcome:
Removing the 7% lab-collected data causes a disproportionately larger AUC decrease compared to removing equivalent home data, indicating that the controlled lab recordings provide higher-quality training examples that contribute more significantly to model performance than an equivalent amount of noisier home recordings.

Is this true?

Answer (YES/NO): NO